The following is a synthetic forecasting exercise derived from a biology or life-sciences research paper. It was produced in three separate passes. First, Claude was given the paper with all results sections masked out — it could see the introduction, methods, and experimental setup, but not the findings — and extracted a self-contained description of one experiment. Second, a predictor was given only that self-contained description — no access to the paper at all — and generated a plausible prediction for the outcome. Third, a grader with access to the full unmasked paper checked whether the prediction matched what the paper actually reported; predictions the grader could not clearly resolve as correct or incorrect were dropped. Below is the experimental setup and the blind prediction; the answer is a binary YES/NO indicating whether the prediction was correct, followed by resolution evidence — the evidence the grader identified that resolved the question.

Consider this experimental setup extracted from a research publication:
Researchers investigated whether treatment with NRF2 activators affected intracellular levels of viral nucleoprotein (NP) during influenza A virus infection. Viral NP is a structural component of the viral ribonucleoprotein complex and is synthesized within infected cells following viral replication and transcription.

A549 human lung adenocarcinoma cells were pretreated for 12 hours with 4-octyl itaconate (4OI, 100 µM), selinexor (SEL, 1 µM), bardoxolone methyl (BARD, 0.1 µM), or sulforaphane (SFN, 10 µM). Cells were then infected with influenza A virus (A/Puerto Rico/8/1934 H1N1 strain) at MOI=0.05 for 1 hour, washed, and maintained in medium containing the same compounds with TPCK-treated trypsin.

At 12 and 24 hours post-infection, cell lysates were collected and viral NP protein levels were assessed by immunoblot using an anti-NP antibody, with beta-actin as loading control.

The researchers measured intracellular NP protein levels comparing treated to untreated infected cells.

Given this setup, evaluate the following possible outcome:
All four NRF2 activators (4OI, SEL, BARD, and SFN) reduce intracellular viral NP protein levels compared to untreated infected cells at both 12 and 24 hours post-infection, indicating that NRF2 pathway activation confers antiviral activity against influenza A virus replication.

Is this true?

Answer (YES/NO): NO